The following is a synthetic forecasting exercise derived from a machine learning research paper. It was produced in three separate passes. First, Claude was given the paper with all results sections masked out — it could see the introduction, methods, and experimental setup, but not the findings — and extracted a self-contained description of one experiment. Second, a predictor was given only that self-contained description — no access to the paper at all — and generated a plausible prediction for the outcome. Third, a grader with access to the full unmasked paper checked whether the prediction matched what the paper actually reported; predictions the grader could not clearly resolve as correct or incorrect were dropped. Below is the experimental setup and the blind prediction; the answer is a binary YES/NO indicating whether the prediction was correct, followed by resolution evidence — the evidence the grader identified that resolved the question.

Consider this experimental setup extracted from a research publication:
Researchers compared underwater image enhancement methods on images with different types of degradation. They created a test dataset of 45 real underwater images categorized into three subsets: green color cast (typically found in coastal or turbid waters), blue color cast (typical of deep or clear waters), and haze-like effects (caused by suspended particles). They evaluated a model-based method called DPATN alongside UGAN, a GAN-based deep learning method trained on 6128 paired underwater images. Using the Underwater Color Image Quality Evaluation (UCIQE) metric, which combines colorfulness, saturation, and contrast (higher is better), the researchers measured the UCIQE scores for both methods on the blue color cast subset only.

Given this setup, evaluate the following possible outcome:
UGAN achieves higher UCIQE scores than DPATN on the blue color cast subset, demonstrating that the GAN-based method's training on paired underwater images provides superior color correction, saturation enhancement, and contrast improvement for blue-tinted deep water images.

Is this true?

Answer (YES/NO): NO